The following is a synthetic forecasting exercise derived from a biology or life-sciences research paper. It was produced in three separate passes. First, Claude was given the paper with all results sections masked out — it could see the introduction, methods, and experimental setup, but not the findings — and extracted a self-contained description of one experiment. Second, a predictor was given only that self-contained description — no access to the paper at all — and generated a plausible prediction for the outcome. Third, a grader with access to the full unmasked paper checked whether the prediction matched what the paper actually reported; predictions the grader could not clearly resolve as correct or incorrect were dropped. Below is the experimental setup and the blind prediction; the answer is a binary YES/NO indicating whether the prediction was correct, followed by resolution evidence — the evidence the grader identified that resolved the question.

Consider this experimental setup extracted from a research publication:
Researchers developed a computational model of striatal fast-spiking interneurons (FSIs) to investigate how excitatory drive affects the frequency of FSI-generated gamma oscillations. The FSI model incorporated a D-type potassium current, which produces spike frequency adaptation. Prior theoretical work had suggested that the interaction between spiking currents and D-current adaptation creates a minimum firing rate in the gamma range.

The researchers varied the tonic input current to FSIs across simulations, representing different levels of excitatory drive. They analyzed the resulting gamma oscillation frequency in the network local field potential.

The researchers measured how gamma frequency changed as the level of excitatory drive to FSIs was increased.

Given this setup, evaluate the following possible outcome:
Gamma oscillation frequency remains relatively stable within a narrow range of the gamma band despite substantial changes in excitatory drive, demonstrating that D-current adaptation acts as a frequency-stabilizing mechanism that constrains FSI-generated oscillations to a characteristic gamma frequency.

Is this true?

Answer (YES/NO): NO